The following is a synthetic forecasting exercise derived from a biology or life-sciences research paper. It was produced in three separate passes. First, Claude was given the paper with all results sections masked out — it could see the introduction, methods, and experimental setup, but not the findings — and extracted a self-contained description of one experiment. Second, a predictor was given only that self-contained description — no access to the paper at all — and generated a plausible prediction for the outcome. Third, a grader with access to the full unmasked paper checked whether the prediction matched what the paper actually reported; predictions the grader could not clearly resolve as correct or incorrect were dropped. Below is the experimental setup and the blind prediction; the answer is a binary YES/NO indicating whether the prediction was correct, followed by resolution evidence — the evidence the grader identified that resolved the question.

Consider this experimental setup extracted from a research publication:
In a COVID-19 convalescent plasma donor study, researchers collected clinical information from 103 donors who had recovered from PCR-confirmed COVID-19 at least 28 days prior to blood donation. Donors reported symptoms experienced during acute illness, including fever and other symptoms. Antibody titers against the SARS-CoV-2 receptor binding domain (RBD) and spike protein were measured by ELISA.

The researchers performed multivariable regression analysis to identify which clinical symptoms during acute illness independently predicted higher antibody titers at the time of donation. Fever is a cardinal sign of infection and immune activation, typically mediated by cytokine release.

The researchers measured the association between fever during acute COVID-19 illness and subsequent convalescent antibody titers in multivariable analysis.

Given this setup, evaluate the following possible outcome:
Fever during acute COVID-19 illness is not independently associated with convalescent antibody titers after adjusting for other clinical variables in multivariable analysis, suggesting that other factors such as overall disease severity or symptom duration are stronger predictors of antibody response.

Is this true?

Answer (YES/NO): NO